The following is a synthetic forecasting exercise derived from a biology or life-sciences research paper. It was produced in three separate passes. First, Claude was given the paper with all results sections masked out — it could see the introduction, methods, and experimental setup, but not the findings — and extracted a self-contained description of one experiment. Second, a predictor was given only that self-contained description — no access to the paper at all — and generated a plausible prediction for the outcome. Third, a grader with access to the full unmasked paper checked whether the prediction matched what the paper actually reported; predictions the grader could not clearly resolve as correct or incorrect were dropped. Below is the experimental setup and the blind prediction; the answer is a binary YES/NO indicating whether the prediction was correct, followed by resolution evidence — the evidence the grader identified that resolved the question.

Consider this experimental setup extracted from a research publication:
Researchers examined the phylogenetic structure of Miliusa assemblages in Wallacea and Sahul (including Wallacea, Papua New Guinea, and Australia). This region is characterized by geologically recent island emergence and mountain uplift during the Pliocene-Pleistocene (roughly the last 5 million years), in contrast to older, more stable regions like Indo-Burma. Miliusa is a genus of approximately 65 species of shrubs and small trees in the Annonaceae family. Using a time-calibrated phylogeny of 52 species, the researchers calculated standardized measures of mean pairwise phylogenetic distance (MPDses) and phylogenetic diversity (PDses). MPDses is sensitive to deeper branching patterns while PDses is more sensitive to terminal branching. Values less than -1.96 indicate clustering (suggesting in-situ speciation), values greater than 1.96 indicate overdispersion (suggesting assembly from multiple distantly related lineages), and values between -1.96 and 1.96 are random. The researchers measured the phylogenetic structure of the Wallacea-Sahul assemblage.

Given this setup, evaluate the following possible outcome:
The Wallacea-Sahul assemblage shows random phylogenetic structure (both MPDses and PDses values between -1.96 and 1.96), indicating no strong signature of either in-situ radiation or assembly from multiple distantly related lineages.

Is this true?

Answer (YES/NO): NO